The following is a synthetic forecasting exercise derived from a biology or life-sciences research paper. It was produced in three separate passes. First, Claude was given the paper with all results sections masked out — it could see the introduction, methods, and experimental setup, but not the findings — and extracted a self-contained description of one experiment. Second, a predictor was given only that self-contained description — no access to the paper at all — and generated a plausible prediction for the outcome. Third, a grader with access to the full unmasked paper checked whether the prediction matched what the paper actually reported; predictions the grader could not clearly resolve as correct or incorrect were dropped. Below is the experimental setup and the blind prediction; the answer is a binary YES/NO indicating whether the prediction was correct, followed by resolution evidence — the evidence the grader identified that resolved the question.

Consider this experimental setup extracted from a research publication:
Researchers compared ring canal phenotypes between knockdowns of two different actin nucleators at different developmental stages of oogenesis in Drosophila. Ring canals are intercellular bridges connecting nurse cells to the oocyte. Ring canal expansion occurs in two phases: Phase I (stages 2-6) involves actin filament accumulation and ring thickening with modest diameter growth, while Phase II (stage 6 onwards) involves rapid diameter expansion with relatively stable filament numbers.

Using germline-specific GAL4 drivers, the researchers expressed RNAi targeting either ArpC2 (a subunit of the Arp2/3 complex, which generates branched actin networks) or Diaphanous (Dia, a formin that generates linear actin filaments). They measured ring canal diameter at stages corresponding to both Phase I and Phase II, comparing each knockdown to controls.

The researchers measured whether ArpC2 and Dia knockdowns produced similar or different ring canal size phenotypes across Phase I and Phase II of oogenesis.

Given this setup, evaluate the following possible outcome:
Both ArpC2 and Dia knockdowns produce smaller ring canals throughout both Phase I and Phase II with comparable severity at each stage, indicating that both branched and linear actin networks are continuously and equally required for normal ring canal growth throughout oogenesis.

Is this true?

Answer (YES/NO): NO